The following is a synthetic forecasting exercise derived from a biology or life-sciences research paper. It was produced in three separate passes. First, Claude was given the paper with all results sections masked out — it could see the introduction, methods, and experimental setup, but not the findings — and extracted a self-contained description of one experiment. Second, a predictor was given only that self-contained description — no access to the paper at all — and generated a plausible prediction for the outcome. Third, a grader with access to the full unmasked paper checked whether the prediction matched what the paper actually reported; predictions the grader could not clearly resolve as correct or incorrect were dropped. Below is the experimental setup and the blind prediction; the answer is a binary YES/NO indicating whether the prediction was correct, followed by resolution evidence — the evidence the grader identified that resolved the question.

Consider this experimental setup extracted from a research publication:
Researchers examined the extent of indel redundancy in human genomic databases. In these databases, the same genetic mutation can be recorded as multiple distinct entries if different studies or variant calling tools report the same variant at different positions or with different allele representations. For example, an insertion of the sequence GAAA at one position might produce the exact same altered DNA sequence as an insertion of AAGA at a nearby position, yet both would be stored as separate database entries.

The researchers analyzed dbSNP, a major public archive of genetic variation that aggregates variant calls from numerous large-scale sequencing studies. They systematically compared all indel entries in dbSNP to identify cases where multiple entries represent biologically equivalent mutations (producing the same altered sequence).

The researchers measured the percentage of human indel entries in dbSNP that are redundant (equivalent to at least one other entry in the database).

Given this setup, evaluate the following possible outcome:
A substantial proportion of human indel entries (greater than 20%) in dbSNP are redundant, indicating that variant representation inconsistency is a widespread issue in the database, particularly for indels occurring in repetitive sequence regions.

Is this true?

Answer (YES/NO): NO